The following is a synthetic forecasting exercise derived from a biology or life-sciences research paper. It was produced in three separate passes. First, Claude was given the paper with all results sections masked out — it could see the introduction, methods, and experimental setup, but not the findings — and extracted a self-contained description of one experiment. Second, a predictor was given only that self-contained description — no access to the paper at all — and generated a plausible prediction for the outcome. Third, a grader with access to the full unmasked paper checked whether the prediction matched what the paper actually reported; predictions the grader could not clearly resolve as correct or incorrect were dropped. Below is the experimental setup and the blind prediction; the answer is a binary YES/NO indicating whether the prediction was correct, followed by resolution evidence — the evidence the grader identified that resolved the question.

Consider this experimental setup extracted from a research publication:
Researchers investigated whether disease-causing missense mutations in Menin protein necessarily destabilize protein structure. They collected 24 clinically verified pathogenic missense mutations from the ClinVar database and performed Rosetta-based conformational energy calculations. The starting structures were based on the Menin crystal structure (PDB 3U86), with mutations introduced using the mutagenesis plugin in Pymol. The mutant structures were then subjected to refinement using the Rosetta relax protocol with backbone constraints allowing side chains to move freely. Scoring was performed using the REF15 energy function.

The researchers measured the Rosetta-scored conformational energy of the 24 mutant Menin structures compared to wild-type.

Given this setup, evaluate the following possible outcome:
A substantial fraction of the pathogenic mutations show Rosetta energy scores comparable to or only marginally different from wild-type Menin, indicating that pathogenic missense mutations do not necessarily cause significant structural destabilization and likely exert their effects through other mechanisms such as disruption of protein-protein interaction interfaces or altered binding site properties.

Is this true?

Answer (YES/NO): YES